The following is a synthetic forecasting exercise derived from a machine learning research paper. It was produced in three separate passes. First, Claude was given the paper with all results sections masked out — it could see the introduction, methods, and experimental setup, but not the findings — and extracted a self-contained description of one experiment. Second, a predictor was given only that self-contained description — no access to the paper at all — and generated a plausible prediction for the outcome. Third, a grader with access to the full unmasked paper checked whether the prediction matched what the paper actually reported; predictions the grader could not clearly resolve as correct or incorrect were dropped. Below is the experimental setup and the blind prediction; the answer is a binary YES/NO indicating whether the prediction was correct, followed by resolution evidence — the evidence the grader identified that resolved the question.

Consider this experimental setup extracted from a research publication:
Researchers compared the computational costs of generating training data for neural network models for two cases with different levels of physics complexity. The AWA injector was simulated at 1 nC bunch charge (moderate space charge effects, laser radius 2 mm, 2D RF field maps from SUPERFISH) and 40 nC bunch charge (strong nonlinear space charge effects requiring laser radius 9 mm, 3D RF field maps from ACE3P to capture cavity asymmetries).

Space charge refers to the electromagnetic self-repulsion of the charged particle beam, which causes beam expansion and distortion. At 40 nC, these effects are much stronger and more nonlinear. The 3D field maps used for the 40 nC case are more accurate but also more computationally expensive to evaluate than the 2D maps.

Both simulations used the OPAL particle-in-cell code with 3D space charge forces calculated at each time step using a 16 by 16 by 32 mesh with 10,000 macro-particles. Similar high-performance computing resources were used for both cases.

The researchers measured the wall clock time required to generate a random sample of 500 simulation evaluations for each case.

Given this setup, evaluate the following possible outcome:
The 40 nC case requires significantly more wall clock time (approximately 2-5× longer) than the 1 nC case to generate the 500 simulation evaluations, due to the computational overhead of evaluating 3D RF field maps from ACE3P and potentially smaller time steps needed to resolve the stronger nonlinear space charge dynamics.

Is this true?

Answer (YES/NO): YES